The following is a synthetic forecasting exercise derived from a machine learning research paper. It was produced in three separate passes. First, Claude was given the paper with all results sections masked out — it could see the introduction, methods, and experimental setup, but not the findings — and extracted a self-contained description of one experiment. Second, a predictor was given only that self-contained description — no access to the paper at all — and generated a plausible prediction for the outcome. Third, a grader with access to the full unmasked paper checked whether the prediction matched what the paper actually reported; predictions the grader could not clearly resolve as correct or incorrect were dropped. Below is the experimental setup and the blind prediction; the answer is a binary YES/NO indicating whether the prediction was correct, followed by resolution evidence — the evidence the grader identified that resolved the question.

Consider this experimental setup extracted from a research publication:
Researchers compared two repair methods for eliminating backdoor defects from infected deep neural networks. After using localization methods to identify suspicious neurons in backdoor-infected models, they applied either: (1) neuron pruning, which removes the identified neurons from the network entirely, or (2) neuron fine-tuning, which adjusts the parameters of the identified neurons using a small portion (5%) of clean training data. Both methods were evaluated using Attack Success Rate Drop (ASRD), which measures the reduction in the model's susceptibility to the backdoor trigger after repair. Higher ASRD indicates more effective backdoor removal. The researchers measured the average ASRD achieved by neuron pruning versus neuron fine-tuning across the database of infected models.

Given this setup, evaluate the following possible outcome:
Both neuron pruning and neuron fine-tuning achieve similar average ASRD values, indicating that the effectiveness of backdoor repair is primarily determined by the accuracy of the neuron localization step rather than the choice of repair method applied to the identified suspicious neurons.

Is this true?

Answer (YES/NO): YES